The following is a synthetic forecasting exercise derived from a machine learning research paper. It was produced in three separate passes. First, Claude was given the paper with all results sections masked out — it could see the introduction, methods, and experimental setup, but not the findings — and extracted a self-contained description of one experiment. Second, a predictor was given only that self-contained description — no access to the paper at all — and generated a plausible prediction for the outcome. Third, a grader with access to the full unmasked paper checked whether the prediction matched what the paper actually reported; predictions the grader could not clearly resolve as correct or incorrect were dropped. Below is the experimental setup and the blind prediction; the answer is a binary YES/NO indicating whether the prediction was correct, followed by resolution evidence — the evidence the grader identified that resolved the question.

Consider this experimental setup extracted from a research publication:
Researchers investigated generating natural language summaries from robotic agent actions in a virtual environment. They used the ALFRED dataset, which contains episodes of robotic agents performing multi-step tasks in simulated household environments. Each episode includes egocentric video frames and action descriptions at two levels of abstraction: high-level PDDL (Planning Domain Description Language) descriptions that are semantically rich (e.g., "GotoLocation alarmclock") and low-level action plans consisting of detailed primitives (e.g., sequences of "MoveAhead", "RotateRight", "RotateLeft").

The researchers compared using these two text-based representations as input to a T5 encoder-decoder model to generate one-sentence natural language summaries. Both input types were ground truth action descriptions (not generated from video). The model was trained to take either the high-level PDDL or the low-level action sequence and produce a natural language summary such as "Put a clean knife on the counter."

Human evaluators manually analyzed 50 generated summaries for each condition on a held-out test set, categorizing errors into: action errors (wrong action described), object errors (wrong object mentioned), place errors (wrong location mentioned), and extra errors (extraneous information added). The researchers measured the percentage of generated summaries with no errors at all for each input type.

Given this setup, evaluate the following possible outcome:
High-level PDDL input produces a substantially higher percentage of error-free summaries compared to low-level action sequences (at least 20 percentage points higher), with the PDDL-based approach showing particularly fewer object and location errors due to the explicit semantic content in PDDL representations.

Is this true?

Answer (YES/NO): NO